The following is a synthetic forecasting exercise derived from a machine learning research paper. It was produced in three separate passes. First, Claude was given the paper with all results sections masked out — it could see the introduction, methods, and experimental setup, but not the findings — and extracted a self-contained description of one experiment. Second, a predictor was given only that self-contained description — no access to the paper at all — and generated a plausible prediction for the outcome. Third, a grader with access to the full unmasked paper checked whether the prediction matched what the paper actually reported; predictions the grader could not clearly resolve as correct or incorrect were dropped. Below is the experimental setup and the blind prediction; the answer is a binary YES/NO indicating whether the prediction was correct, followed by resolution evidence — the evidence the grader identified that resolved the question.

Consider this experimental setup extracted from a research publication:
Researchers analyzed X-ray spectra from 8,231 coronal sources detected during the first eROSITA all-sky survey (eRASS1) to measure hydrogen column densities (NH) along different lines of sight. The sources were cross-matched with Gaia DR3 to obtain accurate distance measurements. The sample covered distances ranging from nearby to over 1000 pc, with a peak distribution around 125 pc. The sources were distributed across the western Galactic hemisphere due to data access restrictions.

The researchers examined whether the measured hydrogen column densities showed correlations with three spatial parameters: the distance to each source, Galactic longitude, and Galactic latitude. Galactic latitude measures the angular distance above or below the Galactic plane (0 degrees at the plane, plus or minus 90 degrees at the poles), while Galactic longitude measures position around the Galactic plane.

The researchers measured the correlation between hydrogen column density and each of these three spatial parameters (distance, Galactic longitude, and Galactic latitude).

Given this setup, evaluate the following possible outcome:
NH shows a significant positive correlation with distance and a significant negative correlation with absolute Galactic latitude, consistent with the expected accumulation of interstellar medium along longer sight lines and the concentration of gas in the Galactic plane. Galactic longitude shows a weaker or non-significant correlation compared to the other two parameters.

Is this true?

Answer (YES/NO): NO